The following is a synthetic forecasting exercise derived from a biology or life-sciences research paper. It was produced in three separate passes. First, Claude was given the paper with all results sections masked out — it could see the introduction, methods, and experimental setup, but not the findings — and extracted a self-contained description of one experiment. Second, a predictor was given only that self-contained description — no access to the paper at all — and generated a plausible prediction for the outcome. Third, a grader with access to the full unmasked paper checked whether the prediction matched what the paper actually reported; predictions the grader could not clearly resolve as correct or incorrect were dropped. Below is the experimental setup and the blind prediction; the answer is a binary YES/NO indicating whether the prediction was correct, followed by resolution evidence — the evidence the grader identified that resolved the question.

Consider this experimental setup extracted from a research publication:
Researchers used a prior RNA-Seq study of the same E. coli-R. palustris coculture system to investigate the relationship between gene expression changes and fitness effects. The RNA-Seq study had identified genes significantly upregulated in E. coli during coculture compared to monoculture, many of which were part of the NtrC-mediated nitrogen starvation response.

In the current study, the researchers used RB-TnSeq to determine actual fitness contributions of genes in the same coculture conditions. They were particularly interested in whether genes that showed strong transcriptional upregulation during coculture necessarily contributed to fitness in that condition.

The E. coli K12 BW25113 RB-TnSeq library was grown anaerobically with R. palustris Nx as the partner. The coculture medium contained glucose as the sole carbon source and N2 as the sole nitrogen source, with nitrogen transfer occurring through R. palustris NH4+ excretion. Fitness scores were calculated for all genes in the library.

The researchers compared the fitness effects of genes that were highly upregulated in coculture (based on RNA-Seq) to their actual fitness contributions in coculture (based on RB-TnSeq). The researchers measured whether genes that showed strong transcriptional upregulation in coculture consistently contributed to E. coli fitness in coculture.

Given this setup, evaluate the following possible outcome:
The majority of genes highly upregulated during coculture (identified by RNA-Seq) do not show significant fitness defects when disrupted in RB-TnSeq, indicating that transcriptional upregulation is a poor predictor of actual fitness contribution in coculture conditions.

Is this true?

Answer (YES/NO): NO